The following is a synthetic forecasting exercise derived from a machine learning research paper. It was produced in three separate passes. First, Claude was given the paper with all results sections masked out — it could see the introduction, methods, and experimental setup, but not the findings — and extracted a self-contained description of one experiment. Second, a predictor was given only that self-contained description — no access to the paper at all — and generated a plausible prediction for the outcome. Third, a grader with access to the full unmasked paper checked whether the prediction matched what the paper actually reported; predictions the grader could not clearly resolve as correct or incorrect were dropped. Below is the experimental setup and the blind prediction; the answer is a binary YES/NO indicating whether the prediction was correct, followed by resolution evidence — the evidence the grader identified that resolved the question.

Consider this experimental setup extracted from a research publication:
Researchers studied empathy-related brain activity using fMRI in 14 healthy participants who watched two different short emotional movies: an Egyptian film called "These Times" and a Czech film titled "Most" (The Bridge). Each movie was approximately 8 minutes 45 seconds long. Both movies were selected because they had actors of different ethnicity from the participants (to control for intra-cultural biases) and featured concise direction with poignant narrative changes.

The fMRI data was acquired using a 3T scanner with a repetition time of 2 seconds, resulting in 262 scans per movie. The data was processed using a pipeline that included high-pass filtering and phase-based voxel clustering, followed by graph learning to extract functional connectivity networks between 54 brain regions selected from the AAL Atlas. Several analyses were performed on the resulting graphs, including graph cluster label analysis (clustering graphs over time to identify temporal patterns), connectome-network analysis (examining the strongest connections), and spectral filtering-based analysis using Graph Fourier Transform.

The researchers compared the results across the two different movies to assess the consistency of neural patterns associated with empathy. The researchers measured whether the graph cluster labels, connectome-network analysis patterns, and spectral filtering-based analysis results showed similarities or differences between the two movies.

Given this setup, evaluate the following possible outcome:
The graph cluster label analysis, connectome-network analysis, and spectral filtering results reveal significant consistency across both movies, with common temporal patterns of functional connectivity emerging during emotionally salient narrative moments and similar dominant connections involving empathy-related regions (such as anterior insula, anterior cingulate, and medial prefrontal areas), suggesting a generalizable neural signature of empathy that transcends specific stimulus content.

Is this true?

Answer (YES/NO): YES